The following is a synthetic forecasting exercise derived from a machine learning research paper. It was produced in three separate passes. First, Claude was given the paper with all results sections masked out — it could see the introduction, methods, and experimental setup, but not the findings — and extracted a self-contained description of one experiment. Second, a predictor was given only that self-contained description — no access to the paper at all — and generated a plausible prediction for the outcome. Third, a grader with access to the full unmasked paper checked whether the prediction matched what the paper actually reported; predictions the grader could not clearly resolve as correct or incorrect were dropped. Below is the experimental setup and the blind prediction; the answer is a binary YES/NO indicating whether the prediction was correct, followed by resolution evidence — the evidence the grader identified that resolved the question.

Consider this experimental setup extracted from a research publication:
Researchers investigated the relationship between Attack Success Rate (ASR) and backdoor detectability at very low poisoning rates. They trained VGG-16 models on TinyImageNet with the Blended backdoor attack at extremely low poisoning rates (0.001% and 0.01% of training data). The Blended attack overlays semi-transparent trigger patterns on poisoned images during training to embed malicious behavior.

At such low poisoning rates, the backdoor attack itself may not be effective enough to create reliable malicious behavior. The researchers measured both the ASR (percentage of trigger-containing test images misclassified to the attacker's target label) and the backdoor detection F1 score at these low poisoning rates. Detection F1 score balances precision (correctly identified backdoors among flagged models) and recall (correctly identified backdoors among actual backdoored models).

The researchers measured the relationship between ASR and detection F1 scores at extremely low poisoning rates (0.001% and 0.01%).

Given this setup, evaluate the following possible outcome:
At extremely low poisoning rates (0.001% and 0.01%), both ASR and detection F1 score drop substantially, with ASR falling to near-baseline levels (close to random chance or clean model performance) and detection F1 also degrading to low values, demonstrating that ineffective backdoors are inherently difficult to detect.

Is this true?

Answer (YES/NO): YES